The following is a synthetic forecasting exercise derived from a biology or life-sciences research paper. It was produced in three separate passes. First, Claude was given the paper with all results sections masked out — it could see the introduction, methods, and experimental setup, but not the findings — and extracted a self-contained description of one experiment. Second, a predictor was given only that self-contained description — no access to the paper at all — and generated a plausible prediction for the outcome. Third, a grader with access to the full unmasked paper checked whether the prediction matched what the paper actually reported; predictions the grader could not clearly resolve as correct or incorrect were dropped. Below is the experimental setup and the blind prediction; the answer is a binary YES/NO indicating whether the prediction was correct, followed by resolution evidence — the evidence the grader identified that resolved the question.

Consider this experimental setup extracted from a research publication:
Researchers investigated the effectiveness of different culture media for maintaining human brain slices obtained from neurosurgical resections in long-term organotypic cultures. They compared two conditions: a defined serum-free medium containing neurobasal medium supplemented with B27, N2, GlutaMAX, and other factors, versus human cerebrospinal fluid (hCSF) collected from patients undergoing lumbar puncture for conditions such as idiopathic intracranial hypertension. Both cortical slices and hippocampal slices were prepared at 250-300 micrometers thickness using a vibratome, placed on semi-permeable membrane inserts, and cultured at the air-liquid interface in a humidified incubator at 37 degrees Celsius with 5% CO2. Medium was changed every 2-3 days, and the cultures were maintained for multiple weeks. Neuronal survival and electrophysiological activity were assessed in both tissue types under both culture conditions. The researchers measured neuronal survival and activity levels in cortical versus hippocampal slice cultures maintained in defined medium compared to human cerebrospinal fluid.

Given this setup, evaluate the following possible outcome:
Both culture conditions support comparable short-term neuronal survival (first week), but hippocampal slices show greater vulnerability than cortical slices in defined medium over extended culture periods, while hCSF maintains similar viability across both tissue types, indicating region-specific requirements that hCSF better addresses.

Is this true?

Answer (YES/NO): NO